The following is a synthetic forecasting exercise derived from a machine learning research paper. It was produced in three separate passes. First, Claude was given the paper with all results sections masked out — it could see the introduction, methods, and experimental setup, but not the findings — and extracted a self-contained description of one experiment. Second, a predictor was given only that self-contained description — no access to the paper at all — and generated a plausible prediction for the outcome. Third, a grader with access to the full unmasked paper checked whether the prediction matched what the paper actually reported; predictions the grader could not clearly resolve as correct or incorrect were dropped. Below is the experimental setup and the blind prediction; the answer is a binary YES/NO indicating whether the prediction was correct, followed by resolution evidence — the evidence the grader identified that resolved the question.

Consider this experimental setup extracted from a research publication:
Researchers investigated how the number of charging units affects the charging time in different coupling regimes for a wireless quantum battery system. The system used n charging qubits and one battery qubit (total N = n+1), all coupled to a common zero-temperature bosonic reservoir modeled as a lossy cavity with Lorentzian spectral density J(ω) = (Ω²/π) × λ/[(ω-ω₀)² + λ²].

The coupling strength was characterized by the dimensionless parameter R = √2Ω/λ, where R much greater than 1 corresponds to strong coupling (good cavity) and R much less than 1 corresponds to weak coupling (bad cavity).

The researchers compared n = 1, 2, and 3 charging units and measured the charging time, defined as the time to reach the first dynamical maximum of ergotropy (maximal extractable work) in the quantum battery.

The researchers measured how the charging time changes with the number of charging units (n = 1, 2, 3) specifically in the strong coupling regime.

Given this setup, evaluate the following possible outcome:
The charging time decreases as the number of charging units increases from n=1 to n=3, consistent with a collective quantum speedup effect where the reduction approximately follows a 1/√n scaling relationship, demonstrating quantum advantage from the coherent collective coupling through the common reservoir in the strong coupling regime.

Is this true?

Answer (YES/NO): NO